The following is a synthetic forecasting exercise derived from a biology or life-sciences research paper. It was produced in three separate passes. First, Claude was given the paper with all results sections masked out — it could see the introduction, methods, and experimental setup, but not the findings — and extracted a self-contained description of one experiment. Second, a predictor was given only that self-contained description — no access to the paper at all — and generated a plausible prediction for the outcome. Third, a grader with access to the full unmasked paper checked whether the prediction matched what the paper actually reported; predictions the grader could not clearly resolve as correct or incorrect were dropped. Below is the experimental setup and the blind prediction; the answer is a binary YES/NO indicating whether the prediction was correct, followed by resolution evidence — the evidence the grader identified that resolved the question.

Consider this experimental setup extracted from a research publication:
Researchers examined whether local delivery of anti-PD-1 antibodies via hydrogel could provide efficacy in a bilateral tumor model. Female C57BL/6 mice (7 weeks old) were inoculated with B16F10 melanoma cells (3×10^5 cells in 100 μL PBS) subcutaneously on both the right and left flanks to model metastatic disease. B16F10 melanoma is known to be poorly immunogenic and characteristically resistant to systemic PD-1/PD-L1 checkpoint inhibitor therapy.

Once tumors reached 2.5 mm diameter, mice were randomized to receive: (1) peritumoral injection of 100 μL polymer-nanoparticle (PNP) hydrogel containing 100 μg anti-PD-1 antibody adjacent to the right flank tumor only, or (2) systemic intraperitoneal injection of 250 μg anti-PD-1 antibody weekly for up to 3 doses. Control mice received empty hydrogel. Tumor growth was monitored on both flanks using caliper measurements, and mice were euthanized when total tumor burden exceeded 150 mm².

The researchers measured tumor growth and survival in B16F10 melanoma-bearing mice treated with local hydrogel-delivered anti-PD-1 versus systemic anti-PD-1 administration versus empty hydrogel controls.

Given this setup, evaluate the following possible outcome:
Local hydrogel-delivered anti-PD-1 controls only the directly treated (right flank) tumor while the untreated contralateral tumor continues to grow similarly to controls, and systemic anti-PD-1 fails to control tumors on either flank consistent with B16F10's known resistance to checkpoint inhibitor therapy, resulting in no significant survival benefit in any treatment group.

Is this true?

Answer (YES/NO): NO